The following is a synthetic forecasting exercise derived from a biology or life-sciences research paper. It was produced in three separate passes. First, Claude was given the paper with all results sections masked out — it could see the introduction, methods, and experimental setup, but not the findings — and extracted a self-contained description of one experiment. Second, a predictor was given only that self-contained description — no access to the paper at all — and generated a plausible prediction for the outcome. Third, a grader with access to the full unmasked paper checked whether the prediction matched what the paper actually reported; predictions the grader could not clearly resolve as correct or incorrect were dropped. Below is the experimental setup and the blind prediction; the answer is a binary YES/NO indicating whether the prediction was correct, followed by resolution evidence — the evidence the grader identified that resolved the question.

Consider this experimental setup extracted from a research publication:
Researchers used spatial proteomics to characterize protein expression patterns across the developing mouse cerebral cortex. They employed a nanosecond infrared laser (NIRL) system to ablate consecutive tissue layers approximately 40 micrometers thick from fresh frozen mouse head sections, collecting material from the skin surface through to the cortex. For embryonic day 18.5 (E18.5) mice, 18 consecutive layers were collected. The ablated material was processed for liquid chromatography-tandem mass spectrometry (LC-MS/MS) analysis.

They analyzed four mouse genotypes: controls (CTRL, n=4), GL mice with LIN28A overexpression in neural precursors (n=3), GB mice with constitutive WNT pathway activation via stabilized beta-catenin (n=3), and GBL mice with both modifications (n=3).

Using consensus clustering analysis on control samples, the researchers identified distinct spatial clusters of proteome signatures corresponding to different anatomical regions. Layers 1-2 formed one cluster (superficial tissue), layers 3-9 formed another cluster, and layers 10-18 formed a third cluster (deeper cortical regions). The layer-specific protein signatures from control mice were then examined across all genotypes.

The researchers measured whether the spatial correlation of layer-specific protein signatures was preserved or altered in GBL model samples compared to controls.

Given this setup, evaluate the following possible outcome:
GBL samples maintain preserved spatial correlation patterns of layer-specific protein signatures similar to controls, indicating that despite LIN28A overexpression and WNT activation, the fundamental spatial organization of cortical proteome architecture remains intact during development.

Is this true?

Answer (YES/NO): NO